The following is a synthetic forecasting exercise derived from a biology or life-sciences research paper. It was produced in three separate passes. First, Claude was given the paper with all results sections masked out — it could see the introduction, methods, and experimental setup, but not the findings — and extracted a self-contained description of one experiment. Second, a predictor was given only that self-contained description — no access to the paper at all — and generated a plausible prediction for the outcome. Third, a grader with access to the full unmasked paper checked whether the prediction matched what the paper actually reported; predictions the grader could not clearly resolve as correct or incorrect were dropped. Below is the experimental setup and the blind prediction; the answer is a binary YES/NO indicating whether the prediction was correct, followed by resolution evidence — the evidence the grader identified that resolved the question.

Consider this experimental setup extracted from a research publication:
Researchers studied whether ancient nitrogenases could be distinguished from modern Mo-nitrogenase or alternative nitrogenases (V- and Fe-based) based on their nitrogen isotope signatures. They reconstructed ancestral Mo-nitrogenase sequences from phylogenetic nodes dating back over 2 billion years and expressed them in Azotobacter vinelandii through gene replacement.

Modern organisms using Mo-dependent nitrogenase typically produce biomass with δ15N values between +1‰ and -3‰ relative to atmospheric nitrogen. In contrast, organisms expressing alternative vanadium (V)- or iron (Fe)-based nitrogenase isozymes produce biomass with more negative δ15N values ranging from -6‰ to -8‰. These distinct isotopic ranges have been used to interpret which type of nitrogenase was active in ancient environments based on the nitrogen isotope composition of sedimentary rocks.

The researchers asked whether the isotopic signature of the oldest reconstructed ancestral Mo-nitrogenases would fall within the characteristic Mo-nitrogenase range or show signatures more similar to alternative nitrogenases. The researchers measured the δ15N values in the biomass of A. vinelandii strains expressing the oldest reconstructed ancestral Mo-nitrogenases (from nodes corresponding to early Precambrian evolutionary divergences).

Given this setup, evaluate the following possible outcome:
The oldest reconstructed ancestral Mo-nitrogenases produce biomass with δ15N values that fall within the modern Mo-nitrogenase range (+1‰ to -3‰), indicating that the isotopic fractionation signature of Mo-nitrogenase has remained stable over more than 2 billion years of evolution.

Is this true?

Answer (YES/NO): NO